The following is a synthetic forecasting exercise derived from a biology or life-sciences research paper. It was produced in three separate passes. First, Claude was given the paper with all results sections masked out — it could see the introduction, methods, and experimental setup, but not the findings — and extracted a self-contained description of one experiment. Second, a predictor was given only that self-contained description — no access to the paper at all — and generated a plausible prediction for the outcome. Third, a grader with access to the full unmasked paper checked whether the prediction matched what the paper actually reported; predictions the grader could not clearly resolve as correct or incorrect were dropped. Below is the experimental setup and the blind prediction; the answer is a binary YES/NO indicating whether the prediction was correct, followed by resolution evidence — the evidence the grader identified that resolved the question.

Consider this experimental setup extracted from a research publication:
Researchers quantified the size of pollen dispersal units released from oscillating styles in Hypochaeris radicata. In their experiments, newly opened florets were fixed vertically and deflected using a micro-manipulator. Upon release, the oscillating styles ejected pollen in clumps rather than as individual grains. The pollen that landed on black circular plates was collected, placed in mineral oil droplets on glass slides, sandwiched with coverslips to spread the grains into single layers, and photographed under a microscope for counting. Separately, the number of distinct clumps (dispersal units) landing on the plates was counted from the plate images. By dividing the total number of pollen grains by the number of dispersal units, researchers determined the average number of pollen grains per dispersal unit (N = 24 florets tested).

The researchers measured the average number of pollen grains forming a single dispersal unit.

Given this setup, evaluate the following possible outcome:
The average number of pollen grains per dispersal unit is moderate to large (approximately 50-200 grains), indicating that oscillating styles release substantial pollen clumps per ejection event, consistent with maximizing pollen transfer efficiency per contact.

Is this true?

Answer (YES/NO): NO